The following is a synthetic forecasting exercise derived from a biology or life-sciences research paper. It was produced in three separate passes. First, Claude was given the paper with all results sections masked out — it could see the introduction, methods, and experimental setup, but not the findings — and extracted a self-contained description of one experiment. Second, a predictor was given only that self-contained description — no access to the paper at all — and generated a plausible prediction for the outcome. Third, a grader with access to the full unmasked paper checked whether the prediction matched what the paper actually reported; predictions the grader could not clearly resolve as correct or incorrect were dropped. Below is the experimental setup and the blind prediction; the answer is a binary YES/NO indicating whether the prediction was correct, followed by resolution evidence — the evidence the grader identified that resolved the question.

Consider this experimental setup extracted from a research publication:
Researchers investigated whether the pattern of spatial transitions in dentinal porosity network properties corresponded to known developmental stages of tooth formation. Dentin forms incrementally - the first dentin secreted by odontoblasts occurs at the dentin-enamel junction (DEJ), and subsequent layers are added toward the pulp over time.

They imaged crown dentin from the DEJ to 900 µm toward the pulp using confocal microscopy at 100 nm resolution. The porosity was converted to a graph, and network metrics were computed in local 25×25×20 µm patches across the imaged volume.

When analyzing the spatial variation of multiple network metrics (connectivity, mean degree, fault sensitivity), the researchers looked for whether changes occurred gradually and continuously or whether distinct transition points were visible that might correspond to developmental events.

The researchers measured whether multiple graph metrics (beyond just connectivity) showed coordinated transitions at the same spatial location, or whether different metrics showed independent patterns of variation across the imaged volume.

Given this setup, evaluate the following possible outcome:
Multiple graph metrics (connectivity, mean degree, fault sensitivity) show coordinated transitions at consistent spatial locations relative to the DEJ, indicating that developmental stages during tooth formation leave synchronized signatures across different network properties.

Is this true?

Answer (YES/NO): YES